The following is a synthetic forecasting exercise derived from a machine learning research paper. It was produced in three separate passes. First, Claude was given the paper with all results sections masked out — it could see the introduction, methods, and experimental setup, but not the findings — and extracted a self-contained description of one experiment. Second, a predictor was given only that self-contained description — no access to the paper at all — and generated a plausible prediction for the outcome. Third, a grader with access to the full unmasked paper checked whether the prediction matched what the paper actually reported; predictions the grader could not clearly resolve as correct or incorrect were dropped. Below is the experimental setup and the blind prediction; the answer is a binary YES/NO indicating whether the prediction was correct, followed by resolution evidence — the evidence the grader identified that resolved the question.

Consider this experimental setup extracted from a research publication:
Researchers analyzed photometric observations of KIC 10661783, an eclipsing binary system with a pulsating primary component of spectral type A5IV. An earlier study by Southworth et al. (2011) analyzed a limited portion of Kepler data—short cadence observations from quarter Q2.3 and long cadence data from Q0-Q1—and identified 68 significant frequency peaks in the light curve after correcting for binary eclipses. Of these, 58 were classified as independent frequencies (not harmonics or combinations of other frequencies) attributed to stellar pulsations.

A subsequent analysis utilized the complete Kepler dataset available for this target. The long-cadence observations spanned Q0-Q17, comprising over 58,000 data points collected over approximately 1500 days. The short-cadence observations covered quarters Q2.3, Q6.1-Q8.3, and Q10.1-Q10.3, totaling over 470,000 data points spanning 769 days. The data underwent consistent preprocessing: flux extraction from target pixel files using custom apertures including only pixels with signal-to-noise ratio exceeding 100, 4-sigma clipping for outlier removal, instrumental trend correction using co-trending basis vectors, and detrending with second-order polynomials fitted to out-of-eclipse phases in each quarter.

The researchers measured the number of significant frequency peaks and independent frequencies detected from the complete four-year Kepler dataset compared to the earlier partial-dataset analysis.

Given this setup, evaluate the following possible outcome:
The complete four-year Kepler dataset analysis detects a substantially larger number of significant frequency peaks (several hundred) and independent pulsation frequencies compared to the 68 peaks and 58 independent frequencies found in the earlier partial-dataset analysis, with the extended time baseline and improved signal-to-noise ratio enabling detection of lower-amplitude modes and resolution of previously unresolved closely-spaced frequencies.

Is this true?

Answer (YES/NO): YES